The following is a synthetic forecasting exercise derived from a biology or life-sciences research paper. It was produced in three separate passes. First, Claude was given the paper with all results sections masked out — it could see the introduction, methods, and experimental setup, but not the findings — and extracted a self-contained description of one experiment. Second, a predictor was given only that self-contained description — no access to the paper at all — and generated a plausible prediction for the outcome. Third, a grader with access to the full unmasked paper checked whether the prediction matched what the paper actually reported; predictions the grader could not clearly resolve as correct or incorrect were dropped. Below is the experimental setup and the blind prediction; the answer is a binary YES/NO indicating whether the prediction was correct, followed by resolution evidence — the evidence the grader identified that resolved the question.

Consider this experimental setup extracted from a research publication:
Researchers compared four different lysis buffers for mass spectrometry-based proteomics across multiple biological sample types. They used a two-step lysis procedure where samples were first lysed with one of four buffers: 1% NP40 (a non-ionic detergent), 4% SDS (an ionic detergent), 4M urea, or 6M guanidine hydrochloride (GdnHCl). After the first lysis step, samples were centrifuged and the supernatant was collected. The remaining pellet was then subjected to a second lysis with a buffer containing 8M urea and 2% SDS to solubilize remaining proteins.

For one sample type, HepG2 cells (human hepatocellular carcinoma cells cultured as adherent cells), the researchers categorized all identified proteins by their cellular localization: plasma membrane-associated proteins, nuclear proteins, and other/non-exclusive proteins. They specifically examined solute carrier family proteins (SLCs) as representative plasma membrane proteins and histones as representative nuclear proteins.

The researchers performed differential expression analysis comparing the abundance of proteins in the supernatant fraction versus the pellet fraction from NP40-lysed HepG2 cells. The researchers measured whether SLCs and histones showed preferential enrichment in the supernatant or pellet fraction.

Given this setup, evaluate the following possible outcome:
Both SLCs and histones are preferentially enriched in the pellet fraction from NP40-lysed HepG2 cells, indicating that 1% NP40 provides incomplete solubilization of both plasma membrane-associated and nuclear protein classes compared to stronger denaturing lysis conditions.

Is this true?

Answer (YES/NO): NO